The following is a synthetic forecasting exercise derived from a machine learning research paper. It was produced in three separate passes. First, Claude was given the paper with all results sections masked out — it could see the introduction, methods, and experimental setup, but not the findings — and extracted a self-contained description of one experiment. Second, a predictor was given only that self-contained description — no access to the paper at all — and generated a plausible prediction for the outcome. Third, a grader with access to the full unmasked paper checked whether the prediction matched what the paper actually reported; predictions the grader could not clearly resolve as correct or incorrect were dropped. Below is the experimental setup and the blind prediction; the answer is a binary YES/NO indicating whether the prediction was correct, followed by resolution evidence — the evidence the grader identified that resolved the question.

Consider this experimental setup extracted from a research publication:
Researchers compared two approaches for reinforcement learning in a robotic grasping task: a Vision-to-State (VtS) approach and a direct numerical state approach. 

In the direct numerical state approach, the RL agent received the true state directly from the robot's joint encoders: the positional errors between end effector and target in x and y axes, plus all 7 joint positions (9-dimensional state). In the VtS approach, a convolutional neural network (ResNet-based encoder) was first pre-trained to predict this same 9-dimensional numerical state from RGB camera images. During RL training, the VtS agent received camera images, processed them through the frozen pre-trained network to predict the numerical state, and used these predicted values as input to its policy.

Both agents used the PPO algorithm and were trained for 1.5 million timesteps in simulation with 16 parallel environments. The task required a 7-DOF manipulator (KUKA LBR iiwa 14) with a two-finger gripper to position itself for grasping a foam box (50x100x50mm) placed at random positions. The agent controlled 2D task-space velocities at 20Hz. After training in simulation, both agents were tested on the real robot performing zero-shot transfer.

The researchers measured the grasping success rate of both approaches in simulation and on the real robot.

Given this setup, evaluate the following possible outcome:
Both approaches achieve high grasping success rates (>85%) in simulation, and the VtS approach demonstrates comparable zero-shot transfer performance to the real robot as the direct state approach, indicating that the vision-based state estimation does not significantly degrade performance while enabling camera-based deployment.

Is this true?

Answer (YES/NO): NO